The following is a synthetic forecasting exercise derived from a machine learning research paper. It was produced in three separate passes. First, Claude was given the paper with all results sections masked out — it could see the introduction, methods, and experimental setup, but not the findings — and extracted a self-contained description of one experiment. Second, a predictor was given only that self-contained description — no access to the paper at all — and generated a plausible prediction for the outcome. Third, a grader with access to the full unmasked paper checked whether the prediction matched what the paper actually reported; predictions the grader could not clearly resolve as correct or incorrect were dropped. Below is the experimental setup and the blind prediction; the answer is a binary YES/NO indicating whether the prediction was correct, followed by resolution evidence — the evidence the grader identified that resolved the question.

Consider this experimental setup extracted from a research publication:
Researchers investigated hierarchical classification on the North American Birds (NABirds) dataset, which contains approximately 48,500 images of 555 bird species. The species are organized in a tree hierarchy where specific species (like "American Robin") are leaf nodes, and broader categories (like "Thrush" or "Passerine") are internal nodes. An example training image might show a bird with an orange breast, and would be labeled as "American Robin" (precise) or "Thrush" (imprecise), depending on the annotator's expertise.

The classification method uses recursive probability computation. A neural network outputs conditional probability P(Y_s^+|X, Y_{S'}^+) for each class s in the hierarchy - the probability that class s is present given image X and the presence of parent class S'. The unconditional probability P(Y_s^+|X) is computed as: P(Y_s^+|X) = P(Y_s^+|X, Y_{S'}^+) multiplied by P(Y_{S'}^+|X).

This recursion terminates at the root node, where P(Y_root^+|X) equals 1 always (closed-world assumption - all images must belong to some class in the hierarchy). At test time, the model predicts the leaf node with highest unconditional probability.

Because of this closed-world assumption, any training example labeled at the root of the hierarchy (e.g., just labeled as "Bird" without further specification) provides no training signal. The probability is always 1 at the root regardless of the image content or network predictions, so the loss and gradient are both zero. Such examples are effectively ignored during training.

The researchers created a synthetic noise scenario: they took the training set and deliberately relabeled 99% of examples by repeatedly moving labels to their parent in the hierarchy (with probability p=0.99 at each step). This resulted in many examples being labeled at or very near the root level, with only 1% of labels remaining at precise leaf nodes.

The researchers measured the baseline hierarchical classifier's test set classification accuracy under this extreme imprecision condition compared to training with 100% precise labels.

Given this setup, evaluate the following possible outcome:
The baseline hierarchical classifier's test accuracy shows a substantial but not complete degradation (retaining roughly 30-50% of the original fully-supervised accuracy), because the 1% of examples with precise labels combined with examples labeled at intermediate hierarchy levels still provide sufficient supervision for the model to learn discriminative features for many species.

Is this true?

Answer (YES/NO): NO